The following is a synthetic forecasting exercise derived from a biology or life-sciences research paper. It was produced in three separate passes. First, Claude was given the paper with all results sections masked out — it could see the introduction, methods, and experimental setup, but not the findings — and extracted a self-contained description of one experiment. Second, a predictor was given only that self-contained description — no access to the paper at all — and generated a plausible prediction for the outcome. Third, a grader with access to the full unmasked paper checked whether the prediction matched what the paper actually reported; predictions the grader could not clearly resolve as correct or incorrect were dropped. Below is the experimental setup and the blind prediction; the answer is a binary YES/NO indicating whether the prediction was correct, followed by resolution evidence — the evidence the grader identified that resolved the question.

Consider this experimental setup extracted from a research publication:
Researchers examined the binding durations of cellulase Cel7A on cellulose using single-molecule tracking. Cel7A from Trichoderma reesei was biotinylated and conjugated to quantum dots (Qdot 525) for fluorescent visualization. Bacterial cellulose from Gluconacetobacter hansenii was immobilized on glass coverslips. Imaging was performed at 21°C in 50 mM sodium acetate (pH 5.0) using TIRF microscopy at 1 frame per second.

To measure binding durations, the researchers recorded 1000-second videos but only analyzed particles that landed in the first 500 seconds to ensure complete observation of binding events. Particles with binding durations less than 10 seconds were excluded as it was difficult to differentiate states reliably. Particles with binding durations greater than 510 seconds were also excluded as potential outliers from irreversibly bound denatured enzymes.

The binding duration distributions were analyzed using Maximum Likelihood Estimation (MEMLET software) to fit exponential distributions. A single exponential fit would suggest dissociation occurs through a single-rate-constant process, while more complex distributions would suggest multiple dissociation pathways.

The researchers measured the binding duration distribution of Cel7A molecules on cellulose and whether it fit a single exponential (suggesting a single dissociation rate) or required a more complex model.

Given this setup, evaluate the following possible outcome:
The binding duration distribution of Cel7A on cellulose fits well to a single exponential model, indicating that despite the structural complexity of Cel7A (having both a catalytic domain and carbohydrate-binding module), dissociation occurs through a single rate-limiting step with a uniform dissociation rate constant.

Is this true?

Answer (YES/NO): NO